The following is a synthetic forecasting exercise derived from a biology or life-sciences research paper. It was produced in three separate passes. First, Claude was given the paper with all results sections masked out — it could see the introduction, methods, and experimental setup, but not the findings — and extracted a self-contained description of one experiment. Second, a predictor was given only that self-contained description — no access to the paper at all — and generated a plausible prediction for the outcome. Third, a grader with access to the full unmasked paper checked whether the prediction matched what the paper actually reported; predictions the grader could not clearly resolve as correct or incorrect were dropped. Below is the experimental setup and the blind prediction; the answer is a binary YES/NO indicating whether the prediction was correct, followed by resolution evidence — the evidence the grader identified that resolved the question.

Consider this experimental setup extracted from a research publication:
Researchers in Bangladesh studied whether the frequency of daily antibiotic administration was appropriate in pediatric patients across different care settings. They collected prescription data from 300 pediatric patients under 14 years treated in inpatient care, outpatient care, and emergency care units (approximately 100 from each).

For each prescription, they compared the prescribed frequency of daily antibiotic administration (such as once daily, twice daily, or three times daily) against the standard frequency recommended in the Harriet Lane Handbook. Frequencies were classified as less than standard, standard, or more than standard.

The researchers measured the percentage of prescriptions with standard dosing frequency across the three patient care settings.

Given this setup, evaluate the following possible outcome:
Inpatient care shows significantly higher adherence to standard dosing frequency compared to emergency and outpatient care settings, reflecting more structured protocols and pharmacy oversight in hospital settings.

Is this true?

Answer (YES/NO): NO